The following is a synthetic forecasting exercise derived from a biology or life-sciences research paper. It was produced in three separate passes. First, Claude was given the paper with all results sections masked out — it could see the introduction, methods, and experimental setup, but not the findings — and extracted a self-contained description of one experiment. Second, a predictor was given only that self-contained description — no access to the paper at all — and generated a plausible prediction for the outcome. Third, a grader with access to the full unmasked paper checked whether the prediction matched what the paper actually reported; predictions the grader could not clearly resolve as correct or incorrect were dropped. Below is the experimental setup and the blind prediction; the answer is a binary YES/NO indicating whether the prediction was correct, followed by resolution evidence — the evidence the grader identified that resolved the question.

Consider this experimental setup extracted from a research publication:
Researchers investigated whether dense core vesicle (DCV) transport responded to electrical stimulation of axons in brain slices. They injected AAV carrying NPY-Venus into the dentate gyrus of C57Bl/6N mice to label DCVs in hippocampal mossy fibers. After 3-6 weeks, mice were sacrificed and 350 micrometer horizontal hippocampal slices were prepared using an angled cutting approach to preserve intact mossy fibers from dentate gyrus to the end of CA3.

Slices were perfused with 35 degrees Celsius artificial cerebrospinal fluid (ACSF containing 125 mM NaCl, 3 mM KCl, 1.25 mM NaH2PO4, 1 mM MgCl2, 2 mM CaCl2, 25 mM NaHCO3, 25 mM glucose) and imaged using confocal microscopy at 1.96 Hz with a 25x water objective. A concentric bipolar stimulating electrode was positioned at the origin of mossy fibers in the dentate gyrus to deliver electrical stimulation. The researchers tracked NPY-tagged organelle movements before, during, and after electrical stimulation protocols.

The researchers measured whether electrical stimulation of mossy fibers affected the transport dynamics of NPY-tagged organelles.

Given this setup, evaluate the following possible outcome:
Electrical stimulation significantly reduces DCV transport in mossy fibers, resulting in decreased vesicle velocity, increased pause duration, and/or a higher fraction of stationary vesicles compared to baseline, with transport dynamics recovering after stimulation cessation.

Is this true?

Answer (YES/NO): NO